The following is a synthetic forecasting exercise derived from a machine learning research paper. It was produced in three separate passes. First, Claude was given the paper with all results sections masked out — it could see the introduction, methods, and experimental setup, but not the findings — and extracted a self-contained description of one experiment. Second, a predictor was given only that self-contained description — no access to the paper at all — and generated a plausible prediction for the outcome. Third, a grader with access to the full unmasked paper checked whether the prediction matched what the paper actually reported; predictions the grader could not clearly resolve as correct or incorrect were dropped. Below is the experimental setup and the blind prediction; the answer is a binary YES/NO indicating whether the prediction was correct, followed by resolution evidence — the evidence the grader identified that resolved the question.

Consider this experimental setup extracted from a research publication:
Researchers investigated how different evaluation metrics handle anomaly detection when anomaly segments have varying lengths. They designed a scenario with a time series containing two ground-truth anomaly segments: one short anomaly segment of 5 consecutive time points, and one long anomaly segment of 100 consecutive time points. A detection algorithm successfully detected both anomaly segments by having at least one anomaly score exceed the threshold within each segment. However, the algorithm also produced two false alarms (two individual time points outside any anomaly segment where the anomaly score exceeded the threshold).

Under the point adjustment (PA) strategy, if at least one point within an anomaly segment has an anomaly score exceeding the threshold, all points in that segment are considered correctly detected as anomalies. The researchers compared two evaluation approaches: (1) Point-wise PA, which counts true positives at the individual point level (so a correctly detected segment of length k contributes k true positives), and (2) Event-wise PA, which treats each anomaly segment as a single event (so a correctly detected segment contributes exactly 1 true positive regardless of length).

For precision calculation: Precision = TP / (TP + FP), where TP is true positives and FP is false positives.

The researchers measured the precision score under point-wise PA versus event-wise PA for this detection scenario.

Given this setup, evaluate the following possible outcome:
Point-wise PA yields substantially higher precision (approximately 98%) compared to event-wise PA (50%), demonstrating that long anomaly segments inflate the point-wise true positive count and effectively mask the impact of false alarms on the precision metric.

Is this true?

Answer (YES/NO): NO